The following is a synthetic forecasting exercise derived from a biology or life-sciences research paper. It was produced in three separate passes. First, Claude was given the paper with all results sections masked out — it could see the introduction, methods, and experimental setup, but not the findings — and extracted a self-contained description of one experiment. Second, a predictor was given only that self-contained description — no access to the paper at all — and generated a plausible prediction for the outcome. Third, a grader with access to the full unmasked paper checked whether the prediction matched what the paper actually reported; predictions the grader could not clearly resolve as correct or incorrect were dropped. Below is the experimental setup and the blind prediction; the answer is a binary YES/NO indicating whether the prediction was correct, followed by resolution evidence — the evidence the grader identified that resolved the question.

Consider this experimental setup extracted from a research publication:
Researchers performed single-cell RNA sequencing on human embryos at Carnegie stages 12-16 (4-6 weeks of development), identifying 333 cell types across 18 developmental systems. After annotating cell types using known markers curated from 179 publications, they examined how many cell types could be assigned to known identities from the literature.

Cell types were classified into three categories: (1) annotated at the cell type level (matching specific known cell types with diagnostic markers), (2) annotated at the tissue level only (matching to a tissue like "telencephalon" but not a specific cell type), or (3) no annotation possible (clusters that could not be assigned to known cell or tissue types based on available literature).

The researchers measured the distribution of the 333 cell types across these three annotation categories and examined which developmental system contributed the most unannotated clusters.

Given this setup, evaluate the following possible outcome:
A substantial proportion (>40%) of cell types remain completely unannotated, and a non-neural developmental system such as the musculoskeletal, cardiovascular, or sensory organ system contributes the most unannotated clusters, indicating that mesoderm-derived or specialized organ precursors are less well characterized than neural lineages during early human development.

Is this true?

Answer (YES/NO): NO